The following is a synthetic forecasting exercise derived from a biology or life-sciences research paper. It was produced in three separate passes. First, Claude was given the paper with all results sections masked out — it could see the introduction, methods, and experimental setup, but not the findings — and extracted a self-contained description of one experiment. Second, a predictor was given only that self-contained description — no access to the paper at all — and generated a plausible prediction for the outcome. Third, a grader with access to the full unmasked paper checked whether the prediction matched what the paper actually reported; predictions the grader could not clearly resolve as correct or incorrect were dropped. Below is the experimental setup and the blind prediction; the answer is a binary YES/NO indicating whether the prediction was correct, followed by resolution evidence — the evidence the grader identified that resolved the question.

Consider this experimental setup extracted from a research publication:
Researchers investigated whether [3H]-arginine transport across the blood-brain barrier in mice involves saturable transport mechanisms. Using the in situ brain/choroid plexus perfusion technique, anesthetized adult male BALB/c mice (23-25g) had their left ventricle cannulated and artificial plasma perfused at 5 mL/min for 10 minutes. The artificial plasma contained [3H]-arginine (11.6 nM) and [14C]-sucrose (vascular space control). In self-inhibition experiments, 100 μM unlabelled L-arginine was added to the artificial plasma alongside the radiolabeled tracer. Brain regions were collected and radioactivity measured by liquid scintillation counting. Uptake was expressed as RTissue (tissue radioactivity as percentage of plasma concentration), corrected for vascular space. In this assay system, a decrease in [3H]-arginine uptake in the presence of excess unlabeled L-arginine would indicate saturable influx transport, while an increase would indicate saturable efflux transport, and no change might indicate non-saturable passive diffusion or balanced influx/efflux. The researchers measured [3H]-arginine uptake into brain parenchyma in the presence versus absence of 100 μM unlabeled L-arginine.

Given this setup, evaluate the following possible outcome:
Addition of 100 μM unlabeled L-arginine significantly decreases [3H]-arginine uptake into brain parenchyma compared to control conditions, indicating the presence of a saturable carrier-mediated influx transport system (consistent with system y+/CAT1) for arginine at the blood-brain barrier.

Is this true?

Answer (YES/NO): YES